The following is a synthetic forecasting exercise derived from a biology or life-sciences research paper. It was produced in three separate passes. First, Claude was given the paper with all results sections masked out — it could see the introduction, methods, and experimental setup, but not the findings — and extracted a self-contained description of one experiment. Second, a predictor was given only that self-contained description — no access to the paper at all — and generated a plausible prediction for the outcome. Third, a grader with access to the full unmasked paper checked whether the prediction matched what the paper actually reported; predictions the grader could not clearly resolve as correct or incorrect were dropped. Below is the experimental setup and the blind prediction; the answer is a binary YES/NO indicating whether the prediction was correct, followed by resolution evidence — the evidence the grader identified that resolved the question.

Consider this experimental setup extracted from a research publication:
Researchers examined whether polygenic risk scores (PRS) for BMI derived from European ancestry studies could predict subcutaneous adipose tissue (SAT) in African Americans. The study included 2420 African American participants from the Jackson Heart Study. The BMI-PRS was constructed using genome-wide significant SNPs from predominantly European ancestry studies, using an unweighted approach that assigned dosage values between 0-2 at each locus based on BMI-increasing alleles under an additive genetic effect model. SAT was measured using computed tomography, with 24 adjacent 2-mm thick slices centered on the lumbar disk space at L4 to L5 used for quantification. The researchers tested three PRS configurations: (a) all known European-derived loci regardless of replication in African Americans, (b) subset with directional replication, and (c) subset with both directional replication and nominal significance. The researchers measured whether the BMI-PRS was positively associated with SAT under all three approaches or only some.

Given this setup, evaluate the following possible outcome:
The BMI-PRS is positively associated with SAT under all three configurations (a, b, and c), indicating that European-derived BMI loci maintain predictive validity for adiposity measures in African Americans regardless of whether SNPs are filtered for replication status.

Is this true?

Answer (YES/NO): YES